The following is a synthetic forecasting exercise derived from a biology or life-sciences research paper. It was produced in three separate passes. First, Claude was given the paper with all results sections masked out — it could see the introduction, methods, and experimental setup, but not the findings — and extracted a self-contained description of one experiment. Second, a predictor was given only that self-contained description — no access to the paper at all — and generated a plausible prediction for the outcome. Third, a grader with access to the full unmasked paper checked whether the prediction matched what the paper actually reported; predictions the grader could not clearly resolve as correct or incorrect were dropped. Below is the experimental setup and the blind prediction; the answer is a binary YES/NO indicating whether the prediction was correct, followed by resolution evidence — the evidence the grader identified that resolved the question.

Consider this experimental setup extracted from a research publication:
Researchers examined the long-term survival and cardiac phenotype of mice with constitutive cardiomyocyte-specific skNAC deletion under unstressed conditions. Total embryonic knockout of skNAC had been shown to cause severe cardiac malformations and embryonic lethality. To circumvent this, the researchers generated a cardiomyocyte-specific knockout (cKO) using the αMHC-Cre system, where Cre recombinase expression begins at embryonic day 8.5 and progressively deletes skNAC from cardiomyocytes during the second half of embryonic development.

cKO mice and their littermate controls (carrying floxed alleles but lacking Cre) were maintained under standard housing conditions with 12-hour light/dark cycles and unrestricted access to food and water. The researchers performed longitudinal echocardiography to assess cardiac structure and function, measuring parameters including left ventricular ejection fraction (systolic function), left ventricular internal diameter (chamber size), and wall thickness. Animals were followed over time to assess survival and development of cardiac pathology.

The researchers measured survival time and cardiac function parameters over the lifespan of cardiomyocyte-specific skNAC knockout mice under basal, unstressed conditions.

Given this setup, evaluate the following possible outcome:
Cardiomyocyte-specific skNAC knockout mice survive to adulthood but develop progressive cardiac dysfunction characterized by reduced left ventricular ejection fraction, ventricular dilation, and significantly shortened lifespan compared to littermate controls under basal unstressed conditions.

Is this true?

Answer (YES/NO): YES